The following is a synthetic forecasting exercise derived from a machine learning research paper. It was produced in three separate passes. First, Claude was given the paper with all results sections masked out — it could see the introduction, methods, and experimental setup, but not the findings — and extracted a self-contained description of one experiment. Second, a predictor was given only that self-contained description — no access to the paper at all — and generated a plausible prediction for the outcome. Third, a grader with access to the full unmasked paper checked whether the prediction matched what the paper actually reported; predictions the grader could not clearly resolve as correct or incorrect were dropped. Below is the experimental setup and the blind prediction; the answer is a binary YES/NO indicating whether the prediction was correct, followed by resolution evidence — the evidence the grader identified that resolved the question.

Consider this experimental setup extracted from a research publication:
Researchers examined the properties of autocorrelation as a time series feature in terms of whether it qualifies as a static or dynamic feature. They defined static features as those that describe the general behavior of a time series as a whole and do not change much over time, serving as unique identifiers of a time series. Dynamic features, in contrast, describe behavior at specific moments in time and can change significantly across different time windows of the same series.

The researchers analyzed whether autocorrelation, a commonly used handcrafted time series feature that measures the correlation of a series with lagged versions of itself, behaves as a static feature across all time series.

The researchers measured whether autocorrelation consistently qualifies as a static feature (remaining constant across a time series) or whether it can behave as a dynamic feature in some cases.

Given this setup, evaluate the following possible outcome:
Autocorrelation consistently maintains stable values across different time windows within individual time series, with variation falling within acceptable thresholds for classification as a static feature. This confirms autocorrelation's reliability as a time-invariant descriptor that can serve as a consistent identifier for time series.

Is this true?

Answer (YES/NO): NO